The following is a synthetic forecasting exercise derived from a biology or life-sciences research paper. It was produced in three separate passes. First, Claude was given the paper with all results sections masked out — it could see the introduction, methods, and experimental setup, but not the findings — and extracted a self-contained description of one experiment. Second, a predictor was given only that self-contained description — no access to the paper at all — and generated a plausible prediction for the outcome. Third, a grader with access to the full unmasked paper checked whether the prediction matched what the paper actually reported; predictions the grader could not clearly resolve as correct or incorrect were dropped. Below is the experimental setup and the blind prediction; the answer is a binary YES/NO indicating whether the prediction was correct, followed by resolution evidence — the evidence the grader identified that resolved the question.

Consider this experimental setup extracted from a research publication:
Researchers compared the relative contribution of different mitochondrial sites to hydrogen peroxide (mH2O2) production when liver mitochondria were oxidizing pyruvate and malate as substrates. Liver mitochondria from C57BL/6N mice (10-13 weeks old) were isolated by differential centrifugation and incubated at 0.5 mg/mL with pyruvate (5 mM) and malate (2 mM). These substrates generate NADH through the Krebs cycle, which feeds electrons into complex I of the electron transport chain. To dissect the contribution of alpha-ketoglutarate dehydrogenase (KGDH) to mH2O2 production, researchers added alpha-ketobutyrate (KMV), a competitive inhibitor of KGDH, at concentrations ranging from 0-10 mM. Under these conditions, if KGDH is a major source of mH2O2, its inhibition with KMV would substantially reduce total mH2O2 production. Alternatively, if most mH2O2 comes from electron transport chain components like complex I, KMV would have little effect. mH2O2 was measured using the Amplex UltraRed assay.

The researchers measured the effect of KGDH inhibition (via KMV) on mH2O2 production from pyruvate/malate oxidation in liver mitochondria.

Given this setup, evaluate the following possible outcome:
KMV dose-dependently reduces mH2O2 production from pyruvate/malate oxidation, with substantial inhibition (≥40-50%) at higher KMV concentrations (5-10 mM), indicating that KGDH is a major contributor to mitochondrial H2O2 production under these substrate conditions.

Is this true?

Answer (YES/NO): NO